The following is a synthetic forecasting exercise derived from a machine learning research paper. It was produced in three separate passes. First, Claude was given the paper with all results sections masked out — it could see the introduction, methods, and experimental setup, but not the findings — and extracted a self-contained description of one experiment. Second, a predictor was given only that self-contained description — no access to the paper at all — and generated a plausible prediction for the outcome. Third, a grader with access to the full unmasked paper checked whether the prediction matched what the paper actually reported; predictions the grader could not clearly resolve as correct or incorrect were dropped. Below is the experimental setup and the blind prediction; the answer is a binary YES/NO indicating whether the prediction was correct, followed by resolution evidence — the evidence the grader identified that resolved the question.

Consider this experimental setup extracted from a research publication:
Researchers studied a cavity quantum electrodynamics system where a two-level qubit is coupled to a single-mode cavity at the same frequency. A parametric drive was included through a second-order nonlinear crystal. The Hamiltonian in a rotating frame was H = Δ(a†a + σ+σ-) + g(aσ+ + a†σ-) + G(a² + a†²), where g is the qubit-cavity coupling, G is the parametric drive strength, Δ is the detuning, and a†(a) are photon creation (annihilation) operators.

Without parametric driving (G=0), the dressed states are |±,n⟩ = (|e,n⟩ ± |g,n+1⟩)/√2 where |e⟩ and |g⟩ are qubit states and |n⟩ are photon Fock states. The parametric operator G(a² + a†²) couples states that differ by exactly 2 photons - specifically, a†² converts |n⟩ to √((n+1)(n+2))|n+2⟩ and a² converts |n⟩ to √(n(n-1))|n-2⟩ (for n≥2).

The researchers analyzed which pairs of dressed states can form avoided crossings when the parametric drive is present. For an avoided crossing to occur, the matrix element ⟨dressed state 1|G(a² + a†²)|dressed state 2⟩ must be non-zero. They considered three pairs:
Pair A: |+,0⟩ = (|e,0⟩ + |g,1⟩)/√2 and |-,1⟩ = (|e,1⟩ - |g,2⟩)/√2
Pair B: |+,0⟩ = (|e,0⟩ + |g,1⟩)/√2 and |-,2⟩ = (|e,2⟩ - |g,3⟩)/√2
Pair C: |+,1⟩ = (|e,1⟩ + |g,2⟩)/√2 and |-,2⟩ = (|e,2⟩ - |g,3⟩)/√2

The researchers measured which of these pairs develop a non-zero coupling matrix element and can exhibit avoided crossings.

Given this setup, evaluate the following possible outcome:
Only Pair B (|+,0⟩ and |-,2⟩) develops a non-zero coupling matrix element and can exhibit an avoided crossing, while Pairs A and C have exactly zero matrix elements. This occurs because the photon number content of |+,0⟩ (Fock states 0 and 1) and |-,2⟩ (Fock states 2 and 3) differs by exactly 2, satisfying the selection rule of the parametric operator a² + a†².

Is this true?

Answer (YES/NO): YES